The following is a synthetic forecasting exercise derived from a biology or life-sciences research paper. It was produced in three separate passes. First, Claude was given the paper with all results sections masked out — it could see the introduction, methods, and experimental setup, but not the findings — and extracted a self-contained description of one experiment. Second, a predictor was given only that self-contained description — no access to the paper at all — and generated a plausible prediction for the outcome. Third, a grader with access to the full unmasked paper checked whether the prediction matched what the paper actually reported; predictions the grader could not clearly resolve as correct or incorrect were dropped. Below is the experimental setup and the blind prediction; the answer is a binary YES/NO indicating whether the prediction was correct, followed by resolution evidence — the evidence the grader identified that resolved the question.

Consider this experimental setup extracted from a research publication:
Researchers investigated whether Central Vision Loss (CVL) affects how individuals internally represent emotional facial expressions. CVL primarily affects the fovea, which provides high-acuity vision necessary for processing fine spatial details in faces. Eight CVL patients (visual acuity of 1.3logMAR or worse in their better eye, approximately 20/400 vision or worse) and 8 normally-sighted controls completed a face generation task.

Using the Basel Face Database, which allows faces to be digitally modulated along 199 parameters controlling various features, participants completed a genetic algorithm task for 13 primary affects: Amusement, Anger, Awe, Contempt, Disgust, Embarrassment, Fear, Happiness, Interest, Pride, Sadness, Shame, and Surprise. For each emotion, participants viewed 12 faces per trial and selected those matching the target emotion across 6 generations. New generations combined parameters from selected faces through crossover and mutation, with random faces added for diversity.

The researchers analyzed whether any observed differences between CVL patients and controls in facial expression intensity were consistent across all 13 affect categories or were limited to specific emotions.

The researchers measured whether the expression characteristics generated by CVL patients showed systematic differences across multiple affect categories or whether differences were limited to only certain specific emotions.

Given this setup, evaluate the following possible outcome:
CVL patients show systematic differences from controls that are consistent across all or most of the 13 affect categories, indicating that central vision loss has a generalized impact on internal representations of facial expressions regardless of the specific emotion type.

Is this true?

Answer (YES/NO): YES